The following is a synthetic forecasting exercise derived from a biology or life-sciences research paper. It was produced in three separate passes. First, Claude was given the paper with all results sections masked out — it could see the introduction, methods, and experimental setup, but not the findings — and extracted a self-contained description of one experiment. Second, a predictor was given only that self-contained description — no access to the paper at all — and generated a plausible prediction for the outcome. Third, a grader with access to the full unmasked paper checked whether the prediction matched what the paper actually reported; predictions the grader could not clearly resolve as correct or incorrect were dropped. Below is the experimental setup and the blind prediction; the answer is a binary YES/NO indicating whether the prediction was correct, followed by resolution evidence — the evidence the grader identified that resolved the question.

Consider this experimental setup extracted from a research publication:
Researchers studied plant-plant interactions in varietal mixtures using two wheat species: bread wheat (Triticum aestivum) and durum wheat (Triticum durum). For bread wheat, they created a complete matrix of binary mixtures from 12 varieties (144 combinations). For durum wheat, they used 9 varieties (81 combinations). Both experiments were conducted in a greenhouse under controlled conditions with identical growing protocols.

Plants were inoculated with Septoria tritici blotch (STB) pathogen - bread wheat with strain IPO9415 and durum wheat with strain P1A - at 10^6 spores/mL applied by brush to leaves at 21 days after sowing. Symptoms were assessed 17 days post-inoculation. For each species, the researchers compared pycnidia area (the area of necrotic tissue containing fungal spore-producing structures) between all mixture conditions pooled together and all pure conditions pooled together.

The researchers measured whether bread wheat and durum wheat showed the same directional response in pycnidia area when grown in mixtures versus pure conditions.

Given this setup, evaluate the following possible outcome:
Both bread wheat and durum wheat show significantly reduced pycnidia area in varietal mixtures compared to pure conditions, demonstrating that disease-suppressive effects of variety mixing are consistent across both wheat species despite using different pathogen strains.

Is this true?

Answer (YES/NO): NO